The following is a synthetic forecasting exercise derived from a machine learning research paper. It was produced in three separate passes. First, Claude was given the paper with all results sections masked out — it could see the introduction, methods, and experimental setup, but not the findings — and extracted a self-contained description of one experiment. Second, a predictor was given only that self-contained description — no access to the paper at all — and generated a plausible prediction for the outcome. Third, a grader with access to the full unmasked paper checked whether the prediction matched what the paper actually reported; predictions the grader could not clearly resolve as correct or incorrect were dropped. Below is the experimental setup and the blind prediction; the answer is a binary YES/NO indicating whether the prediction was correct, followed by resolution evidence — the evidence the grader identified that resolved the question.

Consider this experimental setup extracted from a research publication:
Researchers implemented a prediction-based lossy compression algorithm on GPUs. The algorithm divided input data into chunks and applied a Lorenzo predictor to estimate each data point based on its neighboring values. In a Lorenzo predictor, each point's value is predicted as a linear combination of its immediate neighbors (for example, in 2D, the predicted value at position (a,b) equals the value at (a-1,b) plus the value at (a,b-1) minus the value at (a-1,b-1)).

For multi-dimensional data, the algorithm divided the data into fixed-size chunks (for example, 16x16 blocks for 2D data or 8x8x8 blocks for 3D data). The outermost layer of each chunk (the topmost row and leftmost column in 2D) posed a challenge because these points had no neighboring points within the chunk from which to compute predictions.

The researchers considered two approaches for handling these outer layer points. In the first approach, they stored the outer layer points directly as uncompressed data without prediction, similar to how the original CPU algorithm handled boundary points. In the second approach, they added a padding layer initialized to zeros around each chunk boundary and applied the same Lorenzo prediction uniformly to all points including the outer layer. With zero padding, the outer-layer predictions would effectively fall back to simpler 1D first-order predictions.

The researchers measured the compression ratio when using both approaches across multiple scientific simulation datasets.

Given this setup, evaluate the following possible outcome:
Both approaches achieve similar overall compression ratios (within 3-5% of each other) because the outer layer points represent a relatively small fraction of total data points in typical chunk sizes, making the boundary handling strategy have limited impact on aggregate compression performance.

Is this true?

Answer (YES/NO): NO